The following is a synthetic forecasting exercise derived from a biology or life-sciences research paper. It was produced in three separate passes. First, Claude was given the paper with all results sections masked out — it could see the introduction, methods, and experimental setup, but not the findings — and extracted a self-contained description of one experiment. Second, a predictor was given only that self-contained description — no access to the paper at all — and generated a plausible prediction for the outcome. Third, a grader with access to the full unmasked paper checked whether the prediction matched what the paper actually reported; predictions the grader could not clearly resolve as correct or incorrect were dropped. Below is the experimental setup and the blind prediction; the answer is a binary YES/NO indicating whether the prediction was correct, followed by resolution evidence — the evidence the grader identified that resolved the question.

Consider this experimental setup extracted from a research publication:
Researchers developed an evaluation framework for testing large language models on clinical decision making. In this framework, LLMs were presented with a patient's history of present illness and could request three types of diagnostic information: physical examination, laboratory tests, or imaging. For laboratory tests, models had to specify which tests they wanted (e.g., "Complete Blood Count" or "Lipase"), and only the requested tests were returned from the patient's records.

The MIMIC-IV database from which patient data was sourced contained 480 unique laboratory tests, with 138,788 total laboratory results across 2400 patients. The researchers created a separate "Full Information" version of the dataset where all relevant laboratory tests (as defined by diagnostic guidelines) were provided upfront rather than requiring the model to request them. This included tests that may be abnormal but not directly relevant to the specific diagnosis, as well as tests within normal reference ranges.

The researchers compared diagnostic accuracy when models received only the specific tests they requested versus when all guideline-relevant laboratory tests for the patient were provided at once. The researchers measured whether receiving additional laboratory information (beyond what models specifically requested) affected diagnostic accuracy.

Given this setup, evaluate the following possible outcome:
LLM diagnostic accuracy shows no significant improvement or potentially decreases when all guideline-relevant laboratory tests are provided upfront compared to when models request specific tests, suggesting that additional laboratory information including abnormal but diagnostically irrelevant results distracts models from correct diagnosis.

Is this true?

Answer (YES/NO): NO